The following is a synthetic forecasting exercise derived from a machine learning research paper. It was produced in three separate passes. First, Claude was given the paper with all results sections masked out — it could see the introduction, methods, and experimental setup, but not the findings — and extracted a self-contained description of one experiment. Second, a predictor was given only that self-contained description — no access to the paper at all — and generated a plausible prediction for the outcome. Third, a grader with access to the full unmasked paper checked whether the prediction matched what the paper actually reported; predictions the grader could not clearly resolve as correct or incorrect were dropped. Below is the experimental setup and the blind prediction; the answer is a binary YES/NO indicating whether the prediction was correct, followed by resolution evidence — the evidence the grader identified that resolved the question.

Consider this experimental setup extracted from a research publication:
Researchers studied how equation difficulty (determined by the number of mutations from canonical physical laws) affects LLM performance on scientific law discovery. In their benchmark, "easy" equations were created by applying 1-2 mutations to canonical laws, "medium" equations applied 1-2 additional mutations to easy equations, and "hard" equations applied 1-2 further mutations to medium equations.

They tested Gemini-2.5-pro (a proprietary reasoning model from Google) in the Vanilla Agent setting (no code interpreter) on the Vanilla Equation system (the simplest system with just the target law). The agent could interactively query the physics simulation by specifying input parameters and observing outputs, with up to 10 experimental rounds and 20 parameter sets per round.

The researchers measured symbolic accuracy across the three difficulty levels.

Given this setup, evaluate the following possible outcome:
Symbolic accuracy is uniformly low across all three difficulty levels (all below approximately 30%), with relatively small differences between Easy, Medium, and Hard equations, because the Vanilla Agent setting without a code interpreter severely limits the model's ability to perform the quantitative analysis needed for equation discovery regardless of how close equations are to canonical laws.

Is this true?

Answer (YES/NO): NO